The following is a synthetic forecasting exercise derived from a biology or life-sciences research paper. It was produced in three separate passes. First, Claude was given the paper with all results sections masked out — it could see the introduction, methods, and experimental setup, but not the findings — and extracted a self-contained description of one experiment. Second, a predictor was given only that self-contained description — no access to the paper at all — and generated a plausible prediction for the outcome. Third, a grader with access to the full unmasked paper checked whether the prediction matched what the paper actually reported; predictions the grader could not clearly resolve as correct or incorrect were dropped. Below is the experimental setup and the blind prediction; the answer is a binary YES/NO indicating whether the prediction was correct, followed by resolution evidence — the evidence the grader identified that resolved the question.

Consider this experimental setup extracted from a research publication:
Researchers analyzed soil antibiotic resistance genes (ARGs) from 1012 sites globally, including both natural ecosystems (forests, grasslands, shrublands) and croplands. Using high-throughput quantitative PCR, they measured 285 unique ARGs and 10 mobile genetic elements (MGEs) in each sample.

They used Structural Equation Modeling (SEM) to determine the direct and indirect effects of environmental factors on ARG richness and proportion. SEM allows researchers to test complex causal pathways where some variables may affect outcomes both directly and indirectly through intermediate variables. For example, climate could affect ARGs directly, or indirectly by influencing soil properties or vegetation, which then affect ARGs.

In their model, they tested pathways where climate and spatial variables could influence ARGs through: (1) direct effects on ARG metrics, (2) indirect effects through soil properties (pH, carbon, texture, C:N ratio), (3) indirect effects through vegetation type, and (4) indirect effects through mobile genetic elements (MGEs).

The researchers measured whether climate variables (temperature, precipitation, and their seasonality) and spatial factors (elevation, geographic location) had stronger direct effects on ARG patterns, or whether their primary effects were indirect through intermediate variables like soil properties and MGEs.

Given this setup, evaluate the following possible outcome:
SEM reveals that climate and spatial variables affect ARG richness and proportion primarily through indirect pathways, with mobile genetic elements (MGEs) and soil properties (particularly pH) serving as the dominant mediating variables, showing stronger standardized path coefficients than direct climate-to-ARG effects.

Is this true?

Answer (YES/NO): NO